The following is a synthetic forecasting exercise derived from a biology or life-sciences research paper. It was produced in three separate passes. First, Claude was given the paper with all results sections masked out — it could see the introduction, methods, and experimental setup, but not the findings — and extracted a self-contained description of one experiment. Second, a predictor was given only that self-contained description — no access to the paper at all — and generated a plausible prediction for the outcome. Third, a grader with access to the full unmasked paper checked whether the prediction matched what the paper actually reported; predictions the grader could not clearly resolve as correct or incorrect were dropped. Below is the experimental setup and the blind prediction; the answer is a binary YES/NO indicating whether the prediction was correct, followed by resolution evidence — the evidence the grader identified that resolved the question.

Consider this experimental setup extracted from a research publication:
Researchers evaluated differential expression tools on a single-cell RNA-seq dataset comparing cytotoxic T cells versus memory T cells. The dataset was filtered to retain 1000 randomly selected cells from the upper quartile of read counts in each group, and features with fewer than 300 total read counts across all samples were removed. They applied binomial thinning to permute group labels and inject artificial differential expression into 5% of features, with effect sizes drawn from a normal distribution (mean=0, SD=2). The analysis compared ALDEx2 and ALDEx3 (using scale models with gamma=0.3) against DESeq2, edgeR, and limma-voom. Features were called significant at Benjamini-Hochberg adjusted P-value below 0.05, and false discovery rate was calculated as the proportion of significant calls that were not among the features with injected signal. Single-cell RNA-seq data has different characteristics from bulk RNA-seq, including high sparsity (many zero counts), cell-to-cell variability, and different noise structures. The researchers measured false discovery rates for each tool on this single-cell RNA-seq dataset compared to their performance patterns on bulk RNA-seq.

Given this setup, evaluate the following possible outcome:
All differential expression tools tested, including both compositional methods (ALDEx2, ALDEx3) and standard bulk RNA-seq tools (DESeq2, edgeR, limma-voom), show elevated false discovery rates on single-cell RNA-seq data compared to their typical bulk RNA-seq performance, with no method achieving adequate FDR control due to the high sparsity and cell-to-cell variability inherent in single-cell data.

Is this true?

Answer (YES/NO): NO